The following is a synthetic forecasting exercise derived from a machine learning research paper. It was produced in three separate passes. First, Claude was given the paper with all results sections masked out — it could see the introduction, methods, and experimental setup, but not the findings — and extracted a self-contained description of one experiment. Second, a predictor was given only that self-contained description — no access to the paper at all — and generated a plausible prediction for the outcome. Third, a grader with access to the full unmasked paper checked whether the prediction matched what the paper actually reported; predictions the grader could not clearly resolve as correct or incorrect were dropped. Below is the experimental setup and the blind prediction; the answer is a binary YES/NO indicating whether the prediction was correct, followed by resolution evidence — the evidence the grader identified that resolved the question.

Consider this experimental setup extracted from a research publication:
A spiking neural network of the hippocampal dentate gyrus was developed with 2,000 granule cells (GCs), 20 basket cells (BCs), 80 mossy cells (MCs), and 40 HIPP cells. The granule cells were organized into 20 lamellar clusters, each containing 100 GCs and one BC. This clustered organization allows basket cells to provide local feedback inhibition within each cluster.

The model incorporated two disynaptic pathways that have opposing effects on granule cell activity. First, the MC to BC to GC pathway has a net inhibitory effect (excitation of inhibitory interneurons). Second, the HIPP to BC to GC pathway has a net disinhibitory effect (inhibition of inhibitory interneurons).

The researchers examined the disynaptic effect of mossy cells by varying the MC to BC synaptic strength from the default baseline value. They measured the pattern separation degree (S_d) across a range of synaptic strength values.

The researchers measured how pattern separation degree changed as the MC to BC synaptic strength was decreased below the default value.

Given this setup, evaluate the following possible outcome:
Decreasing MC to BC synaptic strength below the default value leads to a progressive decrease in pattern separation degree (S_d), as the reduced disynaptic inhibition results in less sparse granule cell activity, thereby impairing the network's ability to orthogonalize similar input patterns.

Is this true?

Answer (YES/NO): YES